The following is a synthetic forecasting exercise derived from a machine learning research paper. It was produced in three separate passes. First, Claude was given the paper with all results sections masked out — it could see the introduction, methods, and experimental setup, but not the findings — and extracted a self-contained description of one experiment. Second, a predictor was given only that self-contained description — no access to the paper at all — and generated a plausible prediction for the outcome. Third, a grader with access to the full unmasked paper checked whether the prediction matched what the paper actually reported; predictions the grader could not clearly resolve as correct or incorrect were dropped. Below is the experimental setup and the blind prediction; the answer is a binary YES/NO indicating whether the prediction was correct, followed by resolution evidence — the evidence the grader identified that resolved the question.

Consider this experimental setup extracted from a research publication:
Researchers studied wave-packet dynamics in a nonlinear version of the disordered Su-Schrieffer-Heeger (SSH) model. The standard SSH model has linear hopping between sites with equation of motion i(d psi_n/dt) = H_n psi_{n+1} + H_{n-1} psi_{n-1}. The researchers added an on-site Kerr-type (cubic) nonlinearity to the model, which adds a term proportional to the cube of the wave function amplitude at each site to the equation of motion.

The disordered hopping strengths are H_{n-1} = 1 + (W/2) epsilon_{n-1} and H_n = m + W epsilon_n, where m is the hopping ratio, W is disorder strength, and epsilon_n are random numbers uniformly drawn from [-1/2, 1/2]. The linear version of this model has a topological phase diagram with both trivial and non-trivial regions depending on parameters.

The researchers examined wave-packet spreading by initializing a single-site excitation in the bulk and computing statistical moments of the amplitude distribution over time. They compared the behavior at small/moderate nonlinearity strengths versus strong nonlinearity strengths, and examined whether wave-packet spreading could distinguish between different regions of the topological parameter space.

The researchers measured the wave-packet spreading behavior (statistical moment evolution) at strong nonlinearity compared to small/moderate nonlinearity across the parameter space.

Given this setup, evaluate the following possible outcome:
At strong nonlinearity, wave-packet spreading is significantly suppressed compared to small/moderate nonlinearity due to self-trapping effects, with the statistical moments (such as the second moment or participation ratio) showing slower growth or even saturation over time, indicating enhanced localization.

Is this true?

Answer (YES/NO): YES